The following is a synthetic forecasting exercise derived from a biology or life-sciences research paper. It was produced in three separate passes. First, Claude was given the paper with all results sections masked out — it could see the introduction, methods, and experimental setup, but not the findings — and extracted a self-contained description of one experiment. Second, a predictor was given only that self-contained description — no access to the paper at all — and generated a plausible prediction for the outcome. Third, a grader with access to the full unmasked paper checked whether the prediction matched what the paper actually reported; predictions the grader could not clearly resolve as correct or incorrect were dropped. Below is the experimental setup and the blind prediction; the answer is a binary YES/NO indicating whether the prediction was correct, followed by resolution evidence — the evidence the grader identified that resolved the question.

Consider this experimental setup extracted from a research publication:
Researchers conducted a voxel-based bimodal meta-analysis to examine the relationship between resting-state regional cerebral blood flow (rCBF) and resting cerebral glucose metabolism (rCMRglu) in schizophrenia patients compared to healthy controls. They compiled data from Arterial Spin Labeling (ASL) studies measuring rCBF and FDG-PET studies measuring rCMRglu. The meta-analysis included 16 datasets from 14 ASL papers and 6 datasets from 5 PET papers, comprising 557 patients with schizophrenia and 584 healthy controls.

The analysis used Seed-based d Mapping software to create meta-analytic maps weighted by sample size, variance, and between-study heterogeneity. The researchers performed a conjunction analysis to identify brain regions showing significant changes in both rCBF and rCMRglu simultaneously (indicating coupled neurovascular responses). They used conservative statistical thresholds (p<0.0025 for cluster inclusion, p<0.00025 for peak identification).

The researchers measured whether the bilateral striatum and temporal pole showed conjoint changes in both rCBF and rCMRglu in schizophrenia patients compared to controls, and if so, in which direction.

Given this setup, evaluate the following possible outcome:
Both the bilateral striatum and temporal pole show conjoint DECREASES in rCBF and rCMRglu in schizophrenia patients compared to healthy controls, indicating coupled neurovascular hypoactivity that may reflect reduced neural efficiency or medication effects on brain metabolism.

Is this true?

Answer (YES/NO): NO